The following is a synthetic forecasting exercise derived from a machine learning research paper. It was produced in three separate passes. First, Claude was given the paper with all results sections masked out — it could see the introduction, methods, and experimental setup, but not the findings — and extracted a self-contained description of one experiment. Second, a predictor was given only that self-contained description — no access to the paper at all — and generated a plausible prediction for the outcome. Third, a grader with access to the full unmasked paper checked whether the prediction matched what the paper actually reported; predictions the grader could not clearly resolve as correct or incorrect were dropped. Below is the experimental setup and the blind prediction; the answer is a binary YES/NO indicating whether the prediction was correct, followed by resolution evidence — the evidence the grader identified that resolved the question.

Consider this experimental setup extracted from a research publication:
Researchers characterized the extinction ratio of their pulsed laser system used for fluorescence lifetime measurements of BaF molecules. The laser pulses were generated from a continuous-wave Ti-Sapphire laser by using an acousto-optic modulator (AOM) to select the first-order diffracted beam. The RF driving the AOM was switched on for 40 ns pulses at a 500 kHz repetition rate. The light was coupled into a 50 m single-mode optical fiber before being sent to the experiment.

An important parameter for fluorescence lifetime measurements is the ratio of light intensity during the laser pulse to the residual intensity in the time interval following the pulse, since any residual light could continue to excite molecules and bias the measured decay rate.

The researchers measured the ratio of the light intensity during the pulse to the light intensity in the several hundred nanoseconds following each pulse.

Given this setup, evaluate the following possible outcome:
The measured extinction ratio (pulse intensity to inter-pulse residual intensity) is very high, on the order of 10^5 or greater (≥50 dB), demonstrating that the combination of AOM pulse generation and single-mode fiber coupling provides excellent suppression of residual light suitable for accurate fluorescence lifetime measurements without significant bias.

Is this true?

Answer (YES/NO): NO